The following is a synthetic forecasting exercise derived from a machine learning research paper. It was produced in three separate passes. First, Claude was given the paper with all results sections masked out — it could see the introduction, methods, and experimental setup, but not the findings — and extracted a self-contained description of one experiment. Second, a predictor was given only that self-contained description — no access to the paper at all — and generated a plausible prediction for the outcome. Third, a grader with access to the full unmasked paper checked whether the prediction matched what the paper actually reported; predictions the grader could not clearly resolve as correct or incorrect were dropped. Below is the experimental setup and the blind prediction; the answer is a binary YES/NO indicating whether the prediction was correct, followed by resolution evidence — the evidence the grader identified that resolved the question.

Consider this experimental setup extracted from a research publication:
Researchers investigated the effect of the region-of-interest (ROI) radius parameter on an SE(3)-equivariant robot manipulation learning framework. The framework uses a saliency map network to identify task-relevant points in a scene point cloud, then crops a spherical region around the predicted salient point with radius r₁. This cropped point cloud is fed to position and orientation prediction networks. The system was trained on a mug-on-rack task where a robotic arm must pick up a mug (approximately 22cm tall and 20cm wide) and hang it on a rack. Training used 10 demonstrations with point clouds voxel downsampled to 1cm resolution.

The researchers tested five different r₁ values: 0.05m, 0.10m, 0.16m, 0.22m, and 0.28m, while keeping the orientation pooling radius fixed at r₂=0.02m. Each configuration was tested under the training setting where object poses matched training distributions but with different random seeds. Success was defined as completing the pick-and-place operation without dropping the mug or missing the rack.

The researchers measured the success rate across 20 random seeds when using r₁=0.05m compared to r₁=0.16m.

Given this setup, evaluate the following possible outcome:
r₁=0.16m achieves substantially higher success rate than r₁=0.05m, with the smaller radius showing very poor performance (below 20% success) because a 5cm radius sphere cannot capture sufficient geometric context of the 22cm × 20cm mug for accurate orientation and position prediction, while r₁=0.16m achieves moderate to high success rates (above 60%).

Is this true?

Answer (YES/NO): YES